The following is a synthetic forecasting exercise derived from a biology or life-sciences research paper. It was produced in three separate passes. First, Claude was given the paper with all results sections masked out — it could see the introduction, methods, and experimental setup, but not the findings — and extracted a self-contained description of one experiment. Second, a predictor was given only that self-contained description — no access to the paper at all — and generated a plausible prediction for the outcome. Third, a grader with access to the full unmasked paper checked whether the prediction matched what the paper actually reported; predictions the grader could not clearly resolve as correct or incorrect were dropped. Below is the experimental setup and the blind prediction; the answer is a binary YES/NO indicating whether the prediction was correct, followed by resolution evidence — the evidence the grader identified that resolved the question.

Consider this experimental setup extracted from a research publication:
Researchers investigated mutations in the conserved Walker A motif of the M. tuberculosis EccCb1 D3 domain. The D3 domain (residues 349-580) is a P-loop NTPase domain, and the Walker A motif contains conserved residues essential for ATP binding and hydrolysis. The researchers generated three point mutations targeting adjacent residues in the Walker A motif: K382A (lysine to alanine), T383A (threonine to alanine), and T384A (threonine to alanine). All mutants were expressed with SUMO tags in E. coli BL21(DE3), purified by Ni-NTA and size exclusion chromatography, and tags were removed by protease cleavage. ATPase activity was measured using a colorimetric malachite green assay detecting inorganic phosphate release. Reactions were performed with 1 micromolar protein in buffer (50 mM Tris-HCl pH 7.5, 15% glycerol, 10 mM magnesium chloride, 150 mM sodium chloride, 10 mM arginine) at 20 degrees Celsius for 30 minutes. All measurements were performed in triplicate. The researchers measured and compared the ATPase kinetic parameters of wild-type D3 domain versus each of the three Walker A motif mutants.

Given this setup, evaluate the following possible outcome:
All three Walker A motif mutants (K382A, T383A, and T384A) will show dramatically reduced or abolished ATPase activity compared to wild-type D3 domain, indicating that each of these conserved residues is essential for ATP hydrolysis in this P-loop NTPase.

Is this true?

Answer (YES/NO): YES